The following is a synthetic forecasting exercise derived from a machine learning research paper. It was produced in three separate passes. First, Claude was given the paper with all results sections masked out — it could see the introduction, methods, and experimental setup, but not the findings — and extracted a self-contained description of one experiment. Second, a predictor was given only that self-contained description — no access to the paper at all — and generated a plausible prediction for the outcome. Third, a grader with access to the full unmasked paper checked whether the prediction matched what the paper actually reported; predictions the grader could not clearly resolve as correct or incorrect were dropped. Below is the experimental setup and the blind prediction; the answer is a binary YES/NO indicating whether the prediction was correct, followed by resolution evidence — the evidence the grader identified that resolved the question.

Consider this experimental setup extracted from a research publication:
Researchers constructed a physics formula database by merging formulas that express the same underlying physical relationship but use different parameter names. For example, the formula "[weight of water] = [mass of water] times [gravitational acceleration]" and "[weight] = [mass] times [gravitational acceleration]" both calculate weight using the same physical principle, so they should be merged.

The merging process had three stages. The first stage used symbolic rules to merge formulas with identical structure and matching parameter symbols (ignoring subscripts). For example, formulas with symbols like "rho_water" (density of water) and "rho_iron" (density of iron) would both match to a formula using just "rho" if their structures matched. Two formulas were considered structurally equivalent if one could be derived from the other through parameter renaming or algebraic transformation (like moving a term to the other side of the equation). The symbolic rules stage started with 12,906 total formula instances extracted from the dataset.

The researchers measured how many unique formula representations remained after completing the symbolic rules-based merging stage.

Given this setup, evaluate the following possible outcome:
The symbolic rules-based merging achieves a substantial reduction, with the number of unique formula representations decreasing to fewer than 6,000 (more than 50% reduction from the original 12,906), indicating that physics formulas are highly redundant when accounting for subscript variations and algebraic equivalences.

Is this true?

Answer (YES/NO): YES